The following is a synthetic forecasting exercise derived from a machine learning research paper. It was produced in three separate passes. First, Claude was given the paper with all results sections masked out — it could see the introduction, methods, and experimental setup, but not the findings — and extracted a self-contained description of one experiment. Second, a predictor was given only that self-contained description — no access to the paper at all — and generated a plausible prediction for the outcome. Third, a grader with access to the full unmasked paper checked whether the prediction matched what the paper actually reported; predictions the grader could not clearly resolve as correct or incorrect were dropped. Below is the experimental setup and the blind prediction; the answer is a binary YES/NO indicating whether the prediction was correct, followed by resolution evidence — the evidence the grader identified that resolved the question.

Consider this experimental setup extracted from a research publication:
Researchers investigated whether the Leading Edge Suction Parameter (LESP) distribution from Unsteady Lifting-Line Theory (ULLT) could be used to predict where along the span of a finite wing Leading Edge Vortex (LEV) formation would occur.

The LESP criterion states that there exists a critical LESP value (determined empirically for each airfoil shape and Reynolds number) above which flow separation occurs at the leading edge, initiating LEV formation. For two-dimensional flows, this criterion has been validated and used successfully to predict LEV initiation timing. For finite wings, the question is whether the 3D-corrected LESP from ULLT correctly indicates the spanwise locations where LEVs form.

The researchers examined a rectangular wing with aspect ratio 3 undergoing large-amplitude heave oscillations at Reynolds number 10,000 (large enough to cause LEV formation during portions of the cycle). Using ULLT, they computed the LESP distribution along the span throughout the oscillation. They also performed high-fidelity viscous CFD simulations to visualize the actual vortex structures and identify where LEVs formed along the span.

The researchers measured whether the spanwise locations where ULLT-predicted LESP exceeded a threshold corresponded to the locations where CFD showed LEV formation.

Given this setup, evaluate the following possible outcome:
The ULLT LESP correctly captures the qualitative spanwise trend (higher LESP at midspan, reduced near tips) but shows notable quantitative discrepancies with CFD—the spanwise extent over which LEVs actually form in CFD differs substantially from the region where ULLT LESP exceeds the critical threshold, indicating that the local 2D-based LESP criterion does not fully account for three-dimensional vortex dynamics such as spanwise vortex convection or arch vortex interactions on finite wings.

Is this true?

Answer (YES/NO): YES